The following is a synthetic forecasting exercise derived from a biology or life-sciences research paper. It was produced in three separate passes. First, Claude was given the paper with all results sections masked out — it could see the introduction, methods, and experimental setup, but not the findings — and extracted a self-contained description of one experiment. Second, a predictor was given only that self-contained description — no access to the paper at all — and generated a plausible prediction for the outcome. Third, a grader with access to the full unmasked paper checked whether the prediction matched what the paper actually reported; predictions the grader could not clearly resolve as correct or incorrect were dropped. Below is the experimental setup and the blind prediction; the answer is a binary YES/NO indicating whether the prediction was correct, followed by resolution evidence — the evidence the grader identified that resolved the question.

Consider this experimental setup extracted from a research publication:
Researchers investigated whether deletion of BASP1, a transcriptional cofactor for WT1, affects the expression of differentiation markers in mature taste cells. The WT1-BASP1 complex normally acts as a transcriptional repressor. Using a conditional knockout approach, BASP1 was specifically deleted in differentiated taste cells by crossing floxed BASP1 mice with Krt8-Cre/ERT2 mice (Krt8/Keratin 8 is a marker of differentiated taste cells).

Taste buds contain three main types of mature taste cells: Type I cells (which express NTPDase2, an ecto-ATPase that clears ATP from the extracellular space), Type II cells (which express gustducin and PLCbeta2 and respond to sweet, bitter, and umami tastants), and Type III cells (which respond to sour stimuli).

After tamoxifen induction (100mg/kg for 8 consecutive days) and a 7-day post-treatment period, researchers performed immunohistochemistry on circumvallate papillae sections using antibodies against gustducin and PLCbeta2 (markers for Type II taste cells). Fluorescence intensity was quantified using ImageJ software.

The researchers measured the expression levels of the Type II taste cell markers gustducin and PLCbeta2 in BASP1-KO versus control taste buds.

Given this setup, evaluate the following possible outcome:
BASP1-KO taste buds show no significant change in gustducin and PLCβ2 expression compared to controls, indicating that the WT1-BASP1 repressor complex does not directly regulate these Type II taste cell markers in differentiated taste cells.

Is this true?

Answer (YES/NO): NO